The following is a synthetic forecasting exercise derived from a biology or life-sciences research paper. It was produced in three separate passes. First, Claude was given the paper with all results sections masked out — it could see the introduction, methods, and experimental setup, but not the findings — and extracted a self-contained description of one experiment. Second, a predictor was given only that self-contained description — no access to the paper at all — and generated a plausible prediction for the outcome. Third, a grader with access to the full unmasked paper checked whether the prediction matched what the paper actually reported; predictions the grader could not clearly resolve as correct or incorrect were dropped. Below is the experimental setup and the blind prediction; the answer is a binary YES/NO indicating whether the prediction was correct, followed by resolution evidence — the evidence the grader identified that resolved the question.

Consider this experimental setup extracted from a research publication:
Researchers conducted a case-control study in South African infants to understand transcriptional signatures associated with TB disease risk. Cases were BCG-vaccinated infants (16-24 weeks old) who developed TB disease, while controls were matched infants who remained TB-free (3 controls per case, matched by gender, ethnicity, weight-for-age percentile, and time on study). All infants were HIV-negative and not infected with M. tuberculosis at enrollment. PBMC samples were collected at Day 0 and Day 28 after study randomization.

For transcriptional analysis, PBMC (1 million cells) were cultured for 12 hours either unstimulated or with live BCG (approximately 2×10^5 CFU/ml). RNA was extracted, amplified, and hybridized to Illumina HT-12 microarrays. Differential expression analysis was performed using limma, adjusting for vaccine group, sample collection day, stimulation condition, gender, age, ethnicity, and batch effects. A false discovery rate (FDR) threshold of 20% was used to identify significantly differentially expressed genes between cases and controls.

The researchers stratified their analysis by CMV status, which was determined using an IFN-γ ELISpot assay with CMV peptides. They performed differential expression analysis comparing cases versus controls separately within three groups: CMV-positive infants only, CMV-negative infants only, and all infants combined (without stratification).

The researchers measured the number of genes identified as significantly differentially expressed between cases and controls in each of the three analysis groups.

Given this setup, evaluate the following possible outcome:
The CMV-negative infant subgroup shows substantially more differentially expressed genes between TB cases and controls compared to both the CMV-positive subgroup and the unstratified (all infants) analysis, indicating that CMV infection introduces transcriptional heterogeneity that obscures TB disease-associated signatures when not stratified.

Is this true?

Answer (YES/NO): YES